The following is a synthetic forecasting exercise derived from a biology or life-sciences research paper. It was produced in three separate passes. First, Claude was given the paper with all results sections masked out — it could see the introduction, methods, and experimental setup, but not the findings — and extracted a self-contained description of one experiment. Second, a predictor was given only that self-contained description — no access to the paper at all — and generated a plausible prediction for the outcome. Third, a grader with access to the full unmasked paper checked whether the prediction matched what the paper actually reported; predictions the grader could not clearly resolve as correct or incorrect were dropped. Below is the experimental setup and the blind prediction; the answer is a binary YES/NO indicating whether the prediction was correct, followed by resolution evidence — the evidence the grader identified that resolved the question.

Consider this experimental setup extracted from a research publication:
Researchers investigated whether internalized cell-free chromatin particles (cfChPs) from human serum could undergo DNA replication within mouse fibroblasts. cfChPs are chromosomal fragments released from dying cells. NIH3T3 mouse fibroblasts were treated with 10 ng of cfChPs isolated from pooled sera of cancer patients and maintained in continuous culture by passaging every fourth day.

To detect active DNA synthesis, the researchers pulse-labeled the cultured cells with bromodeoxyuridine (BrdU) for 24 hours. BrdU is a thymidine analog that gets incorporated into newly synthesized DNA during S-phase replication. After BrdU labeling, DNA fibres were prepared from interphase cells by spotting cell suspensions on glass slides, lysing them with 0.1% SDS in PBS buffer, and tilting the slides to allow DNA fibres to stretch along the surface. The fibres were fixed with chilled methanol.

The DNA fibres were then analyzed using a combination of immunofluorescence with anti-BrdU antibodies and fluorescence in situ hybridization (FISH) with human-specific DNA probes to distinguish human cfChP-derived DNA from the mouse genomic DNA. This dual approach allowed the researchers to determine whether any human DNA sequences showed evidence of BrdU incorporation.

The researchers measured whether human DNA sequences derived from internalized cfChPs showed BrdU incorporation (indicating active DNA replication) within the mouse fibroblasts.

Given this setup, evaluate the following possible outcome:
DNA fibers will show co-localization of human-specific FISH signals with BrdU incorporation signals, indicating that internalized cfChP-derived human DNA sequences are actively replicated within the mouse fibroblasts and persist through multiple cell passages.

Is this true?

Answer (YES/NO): YES